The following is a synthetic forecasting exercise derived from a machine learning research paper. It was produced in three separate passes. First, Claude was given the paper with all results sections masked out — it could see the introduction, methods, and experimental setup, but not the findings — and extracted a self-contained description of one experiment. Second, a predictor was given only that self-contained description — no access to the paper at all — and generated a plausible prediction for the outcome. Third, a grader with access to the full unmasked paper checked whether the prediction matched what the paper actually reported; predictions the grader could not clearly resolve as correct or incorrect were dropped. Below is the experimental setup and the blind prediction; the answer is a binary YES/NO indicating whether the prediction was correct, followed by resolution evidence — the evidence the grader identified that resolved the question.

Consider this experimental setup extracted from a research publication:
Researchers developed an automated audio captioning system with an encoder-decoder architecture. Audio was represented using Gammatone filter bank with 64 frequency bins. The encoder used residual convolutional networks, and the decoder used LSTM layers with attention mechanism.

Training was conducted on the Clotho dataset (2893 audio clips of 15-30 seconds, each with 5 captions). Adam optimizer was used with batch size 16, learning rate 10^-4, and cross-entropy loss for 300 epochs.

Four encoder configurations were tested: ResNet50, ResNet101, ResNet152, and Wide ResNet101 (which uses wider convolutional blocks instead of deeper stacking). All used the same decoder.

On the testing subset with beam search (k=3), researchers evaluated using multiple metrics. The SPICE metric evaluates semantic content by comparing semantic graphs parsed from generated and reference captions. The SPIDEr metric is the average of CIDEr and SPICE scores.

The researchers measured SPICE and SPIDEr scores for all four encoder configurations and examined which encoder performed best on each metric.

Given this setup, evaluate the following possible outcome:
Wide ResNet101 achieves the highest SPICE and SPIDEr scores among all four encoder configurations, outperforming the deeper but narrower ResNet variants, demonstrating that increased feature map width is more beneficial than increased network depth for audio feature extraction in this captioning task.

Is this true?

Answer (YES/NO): NO